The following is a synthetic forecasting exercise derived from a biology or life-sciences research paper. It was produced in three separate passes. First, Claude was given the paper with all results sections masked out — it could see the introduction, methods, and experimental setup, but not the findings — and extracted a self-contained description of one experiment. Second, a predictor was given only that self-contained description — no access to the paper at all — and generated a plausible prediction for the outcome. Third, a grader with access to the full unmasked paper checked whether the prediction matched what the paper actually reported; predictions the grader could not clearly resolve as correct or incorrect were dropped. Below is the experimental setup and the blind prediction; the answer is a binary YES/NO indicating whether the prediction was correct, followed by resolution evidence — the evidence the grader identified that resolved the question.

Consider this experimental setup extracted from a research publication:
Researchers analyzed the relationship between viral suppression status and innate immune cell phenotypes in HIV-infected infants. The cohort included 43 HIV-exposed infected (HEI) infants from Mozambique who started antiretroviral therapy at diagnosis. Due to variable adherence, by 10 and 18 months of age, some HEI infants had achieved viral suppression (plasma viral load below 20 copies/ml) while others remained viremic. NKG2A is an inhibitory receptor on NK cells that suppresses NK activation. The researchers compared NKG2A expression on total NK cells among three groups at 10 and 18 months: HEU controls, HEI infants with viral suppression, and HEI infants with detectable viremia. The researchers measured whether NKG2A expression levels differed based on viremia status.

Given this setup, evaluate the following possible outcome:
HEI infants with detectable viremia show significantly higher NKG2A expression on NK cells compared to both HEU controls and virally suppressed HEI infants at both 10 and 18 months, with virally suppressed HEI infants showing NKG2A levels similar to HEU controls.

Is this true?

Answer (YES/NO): NO